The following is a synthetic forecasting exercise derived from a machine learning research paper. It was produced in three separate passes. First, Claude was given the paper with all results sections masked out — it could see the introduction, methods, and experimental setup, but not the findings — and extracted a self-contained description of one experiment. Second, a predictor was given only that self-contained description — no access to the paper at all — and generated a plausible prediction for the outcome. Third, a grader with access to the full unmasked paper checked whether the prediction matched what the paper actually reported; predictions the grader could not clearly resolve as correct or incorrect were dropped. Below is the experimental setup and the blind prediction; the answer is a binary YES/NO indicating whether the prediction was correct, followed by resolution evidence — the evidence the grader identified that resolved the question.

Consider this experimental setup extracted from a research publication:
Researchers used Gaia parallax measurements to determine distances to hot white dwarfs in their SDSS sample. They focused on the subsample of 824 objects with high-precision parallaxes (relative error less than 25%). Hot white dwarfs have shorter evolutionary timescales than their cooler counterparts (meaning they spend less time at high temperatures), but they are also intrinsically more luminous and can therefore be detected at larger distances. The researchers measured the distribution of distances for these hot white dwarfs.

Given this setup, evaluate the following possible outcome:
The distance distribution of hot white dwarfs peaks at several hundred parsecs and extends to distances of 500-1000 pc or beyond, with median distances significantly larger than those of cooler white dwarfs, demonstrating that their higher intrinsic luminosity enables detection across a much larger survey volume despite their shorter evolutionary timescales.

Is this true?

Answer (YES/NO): YES